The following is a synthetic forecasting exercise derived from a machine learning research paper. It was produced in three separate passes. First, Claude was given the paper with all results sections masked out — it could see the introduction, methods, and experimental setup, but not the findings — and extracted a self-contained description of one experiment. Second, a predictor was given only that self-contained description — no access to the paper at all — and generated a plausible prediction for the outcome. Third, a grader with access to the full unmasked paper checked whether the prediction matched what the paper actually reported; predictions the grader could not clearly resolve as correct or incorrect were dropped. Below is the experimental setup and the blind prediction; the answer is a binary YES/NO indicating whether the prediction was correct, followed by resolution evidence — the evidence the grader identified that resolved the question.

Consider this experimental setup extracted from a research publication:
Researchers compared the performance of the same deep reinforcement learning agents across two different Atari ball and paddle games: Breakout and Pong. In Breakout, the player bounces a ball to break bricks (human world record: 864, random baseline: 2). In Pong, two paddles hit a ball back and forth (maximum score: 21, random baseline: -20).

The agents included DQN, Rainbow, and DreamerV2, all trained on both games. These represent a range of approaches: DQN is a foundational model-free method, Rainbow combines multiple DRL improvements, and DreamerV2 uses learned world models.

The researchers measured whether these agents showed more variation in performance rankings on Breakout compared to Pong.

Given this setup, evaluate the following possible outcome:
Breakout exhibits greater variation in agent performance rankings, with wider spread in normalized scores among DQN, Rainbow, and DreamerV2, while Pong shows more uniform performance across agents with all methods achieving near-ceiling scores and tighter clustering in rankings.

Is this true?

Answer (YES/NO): YES